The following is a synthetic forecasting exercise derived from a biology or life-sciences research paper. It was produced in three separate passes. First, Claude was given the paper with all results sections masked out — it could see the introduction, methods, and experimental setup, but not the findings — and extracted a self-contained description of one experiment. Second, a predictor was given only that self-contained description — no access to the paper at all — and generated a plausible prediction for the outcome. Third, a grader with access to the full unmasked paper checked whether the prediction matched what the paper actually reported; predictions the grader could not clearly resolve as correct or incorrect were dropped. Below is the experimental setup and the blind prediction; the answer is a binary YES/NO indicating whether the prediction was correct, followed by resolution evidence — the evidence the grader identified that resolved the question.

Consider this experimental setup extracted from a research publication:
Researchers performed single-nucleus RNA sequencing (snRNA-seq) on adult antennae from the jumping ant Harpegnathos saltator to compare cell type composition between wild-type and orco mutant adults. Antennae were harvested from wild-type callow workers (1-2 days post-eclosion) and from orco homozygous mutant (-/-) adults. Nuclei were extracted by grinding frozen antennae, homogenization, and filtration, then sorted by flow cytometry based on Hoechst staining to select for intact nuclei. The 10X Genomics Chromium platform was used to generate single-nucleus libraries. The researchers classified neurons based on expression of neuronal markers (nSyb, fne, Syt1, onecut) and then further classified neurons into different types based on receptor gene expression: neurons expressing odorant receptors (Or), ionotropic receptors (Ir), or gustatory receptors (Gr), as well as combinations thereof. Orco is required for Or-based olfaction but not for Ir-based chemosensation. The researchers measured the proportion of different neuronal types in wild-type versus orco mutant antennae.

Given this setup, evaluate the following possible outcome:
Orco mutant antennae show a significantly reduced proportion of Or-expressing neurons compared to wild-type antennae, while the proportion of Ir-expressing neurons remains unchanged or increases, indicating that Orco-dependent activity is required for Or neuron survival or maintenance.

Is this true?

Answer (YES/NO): YES